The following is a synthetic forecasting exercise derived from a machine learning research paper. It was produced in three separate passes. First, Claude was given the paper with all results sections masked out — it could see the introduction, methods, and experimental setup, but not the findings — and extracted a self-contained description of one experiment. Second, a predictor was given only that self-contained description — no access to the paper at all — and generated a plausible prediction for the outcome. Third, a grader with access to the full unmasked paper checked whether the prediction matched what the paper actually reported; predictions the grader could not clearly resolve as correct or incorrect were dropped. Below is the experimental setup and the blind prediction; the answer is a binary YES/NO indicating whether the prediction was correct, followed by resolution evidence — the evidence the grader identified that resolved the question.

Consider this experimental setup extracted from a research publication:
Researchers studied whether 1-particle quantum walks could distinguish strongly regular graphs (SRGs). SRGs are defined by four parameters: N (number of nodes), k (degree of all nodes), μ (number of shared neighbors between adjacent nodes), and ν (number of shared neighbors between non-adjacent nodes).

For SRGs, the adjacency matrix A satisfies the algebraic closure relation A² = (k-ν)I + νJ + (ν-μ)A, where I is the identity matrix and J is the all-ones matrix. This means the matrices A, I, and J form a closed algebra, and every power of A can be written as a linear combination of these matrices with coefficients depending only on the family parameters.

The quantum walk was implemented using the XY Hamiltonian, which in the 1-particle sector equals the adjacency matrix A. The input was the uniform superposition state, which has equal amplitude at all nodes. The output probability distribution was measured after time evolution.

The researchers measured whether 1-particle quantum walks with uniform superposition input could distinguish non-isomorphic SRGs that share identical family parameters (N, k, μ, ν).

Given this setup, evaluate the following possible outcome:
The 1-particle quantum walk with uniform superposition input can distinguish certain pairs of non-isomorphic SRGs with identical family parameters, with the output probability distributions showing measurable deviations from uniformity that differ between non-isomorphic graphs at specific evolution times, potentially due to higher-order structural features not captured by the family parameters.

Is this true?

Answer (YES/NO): NO